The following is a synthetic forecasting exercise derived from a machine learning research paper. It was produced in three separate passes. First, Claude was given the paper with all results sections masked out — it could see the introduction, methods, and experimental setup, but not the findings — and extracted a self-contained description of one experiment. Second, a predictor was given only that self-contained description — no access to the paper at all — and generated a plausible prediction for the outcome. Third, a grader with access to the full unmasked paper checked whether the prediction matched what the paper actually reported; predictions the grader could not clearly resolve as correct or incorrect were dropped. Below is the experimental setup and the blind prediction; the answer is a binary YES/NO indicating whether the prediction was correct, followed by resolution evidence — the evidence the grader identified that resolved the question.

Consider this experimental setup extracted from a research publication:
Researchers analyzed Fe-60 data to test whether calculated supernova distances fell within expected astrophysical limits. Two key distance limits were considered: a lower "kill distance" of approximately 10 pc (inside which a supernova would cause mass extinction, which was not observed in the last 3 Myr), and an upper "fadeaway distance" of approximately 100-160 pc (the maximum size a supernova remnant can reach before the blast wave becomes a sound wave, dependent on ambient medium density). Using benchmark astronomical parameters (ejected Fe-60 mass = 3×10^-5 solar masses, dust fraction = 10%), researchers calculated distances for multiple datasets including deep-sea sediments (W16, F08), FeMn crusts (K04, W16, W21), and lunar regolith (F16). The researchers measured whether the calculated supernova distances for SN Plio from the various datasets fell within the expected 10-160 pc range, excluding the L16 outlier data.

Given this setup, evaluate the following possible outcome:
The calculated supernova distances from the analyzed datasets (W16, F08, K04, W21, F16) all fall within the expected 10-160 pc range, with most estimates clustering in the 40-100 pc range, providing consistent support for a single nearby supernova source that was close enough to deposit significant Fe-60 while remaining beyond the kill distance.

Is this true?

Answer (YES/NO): YES